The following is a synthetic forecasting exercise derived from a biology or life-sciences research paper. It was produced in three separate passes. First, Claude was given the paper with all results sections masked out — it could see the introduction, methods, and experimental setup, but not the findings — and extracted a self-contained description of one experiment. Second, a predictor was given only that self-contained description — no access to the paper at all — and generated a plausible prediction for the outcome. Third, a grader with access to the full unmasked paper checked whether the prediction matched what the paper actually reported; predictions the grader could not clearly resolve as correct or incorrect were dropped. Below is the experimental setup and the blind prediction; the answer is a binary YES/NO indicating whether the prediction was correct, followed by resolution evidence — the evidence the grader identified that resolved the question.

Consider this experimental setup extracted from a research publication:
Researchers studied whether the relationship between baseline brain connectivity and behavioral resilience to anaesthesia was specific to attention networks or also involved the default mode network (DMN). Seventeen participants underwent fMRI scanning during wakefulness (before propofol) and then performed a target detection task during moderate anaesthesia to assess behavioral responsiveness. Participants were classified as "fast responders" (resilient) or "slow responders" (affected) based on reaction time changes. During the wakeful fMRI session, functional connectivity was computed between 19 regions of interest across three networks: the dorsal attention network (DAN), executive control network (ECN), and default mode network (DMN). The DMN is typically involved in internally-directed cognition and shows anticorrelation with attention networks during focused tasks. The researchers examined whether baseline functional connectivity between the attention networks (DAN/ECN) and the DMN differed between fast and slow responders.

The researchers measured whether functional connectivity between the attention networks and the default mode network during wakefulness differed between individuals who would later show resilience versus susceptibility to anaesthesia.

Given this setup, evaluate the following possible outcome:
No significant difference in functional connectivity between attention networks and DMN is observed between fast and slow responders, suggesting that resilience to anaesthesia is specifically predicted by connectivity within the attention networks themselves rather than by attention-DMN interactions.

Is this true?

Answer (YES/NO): NO